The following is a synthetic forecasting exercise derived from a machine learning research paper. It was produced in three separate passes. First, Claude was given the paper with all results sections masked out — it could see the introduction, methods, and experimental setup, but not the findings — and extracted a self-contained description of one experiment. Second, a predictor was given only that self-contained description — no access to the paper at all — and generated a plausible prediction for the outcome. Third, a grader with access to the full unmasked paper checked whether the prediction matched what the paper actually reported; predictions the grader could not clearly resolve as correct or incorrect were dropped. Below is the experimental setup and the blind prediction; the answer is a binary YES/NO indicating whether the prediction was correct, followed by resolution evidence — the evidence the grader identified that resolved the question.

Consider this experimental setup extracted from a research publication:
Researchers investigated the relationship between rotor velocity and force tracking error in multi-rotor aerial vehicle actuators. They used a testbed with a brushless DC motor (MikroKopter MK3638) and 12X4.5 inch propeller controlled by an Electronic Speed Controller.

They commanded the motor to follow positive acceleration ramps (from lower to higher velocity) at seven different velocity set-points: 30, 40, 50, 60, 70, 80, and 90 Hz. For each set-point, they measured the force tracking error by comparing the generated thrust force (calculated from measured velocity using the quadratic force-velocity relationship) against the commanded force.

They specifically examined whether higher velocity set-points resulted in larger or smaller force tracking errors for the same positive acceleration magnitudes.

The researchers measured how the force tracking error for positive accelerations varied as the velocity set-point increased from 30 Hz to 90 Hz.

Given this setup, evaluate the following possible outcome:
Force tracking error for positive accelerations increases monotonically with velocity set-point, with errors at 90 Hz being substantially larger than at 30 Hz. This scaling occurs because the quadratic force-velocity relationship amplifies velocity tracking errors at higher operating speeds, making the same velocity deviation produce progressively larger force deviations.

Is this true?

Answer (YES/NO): NO